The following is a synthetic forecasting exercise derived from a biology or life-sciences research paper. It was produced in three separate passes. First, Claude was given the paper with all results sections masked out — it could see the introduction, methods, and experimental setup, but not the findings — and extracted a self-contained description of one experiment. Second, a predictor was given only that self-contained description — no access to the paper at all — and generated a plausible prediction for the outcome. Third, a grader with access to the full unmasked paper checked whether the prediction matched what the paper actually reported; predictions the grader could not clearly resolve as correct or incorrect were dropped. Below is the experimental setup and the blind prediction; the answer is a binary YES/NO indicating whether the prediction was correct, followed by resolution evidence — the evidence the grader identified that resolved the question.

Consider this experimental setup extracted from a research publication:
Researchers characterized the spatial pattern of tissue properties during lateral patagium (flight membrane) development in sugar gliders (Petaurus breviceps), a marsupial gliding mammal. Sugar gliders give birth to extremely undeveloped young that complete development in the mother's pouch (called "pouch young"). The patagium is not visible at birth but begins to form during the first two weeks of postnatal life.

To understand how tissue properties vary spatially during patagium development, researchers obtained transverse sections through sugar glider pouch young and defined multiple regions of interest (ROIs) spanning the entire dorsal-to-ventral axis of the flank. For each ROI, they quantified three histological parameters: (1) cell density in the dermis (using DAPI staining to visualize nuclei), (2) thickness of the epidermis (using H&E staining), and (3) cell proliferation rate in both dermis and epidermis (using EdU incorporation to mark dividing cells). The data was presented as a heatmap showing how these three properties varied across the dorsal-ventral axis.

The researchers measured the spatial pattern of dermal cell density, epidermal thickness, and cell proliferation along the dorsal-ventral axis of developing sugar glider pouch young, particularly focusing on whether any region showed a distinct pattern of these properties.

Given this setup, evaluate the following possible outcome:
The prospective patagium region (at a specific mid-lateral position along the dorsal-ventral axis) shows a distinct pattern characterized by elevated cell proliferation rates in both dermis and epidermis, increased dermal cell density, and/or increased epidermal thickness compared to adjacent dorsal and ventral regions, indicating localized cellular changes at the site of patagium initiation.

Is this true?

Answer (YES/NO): YES